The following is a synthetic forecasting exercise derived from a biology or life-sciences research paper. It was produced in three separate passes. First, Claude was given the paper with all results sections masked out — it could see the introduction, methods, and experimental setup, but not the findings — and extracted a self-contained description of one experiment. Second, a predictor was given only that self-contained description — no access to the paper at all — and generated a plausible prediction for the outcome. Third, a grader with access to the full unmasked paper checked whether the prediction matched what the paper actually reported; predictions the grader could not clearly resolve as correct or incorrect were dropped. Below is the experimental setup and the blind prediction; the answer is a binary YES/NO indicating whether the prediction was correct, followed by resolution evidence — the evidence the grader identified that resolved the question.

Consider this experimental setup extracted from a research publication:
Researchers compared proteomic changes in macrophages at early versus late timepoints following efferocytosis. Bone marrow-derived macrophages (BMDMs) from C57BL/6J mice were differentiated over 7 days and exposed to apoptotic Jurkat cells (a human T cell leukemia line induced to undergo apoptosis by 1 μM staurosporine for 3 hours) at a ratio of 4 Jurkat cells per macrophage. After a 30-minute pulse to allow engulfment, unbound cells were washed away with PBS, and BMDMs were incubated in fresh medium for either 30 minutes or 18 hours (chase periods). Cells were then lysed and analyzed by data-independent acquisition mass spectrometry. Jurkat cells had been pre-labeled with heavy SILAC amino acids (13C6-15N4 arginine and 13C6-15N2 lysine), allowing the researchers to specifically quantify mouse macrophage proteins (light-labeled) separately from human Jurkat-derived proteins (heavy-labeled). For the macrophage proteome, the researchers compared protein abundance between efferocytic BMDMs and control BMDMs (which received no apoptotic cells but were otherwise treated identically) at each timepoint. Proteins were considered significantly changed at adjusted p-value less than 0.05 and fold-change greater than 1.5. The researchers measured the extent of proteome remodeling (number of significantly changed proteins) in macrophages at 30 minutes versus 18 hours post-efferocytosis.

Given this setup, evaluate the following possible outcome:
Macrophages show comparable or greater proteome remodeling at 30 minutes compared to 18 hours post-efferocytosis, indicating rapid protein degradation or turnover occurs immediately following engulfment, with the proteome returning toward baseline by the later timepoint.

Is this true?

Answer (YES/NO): NO